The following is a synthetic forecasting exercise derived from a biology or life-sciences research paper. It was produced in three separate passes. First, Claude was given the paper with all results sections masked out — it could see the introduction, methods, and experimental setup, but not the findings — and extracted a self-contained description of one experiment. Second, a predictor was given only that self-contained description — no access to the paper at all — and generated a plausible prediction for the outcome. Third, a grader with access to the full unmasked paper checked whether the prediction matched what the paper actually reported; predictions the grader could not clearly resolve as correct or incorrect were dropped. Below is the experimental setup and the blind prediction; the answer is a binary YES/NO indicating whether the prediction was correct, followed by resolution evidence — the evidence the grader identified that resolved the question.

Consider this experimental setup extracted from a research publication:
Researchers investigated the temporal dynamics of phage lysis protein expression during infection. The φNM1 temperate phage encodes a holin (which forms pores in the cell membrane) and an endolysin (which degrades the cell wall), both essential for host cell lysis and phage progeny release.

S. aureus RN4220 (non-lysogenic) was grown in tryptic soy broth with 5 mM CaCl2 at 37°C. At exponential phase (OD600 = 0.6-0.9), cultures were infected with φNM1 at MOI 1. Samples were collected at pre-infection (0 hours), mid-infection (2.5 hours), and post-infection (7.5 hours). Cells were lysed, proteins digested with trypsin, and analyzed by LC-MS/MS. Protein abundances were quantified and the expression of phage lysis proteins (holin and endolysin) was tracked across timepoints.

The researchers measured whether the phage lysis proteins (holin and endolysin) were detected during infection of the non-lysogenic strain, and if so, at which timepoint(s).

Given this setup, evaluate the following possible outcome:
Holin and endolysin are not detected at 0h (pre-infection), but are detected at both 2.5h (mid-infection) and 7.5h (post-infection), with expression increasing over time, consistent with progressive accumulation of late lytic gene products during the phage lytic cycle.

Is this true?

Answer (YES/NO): NO